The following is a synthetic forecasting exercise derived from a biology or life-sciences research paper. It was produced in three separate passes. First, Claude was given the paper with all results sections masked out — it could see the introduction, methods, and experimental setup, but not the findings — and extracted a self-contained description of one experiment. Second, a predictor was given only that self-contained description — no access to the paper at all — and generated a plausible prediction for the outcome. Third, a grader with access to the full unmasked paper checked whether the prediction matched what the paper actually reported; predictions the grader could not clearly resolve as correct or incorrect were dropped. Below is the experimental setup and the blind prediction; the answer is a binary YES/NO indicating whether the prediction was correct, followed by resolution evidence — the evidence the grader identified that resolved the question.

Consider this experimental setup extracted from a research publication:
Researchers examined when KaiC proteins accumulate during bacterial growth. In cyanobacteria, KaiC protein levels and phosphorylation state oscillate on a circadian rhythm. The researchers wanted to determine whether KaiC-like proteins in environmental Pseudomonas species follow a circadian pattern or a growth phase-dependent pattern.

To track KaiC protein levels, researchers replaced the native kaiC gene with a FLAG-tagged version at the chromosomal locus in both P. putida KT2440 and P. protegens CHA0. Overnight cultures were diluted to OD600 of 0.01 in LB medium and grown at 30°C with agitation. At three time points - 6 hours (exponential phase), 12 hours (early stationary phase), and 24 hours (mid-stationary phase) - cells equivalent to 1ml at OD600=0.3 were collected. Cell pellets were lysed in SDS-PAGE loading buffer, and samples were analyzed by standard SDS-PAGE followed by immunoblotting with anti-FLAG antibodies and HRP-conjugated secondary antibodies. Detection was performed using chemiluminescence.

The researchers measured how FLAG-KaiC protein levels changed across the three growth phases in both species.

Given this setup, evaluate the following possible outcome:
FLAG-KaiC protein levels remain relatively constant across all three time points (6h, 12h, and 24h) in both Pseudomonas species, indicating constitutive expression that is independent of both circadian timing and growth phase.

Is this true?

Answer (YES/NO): NO